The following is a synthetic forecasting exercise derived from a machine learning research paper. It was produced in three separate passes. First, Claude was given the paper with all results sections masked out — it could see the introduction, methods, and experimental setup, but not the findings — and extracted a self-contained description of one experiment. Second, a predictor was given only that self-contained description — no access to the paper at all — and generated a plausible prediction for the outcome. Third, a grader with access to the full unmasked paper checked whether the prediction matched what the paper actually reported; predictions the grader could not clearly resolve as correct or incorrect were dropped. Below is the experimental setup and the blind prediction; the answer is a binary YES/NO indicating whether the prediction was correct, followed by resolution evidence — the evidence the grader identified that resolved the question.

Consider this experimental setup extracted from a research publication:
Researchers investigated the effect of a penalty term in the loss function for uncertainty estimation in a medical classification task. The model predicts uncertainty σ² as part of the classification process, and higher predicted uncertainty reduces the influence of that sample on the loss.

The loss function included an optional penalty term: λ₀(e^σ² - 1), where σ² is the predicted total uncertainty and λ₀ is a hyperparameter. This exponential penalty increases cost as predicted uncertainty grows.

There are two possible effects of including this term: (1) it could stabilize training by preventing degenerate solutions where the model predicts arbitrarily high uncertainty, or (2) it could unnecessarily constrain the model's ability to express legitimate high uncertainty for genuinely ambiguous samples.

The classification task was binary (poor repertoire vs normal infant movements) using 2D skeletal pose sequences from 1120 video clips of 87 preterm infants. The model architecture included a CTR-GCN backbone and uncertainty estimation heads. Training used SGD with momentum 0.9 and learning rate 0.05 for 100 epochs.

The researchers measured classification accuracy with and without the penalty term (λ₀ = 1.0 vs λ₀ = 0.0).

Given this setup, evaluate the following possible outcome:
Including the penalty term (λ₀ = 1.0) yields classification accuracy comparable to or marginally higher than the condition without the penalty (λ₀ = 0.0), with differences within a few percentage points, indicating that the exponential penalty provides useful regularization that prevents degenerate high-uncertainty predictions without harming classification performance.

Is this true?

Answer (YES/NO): YES